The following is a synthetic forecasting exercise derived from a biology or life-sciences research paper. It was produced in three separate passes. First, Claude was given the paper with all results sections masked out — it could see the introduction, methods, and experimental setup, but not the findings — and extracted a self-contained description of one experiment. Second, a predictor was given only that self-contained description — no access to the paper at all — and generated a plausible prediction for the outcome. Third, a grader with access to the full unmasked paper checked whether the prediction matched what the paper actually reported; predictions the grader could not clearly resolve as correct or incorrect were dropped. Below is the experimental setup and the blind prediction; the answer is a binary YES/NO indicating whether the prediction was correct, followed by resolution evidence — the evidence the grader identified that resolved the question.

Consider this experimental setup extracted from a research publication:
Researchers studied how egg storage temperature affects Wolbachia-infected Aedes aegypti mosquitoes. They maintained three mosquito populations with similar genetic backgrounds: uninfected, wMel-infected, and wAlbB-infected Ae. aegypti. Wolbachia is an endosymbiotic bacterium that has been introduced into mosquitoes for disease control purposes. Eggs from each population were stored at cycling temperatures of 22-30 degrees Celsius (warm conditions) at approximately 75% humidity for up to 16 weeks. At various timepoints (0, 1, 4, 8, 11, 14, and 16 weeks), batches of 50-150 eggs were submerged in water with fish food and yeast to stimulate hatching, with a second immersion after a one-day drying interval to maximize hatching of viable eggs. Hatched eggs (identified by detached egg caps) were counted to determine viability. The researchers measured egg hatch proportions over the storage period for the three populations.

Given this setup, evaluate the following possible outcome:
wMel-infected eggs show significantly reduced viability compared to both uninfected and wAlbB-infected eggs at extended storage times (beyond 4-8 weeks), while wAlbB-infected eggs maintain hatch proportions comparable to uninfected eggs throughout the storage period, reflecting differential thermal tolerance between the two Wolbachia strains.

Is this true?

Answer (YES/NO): NO